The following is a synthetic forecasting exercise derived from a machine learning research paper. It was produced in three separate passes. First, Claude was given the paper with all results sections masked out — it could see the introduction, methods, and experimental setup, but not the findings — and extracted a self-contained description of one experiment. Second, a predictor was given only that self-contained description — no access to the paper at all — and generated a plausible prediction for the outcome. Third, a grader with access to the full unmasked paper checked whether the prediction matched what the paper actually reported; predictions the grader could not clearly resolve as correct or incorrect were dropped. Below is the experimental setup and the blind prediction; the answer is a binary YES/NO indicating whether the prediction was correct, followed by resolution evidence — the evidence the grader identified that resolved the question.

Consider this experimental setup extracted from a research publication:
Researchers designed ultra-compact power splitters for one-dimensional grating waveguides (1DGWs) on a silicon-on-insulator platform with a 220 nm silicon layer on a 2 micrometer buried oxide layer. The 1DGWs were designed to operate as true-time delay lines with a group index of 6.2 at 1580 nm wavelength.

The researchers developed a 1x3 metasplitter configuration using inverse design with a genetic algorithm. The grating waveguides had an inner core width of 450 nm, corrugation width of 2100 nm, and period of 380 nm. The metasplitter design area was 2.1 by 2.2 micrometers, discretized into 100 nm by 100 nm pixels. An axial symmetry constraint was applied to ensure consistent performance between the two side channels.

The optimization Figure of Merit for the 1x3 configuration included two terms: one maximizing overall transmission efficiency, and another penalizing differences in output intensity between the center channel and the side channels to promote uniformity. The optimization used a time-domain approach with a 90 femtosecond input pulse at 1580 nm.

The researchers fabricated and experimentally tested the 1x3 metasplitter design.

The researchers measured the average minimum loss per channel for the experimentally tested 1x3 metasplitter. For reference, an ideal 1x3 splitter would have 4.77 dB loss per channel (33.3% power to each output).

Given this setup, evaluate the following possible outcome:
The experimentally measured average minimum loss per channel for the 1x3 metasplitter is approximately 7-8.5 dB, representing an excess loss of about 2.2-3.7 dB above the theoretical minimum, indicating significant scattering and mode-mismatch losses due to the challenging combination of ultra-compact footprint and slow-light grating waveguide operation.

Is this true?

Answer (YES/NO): NO